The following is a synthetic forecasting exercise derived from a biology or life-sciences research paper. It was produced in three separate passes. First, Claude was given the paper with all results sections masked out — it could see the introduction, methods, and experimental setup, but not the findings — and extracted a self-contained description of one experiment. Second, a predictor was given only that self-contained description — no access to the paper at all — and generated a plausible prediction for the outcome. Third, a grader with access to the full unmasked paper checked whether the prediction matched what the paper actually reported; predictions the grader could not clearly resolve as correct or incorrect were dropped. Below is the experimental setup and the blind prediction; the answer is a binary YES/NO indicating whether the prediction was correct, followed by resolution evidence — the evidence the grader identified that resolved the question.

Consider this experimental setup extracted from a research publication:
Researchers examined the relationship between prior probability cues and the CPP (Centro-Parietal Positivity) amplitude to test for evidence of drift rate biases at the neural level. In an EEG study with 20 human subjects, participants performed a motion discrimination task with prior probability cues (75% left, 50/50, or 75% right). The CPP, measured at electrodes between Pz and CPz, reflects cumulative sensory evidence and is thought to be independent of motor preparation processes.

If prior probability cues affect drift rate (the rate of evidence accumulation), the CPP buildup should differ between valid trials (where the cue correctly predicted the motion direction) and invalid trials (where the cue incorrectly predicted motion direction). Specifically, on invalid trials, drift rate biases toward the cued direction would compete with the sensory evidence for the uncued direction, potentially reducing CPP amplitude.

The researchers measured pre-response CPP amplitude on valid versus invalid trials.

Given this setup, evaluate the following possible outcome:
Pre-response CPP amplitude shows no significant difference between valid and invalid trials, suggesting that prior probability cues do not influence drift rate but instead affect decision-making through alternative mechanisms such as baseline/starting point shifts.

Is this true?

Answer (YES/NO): NO